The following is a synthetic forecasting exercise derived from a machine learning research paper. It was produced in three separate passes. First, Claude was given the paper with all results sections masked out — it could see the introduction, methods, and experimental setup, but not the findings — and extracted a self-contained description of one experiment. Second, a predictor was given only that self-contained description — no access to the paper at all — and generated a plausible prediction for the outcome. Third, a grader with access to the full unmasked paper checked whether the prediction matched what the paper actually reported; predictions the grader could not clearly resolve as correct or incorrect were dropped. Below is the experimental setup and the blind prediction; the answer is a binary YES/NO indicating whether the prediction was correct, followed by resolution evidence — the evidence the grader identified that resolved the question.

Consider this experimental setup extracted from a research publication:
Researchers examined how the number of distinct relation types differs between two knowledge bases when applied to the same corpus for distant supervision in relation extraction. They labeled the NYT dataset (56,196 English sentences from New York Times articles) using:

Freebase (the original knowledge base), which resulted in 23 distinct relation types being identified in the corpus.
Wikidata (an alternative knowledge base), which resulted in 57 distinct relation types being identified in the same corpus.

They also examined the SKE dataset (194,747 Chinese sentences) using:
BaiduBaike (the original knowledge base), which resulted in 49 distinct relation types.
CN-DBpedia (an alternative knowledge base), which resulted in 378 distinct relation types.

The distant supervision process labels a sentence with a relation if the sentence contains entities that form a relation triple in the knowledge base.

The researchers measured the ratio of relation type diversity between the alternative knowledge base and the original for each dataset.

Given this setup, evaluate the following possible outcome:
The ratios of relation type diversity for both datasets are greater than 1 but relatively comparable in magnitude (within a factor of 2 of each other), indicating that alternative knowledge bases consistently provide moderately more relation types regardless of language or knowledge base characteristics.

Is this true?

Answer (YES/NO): NO